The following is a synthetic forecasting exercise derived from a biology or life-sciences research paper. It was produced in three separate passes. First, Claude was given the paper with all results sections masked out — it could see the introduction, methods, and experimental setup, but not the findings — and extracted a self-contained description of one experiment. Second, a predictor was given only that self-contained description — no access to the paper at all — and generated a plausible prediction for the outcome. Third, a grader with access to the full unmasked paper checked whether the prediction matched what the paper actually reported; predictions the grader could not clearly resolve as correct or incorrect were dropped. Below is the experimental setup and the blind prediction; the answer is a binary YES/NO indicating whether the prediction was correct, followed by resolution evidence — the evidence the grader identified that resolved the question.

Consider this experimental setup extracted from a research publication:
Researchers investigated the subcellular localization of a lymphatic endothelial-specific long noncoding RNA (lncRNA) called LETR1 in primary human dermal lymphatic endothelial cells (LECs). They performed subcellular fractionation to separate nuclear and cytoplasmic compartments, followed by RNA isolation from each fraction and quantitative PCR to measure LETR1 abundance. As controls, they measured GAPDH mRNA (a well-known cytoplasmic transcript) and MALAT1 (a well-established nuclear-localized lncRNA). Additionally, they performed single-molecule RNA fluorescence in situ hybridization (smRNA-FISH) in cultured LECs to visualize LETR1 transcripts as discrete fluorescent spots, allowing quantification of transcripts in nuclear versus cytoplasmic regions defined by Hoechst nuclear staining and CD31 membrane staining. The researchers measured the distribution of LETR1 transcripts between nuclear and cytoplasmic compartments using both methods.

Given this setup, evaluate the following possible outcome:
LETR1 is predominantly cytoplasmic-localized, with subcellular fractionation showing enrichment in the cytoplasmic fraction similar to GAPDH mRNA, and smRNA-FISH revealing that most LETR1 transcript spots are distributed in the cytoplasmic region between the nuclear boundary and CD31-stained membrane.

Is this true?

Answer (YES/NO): NO